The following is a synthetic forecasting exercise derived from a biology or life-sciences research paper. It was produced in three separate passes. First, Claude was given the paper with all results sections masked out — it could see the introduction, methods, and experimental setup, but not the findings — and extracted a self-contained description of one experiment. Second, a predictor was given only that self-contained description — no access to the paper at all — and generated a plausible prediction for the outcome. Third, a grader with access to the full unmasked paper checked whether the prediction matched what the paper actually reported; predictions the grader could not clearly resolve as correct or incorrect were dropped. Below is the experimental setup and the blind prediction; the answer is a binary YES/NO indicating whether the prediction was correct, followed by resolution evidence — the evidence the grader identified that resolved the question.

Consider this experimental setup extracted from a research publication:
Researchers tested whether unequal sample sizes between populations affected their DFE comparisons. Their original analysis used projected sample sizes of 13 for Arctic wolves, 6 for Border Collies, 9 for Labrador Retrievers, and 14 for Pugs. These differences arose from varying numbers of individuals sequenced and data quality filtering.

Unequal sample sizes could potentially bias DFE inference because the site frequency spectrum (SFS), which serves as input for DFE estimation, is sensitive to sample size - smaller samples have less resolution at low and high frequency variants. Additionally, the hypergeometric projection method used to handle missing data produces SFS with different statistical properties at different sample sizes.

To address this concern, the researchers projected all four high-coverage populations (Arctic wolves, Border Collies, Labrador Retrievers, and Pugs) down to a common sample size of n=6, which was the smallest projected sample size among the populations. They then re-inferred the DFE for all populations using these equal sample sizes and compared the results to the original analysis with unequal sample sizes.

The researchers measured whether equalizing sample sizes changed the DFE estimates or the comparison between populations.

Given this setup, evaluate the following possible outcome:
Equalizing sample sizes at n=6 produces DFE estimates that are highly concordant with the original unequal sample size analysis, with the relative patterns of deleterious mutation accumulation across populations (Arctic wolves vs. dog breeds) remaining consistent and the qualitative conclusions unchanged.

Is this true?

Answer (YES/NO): YES